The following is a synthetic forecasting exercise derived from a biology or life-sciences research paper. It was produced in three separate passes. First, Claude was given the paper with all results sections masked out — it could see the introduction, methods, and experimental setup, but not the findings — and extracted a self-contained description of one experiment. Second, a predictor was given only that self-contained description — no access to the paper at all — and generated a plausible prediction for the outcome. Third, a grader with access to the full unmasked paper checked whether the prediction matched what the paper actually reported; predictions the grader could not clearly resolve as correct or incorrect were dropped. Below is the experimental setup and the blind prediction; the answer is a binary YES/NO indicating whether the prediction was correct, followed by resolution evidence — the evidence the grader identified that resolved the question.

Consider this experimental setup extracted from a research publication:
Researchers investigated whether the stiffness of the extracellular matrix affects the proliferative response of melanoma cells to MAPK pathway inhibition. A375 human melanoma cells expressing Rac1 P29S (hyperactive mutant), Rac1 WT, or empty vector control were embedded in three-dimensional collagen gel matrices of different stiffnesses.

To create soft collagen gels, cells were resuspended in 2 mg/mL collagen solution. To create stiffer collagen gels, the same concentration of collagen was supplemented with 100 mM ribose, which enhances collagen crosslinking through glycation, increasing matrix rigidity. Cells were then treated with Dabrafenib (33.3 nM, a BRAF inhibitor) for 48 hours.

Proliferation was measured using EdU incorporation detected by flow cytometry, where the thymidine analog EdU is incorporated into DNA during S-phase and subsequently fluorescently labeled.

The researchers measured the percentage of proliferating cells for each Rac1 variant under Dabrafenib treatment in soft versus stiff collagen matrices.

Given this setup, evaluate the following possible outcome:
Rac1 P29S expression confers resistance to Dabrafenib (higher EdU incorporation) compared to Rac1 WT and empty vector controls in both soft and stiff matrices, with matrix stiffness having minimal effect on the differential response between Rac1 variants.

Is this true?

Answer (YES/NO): NO